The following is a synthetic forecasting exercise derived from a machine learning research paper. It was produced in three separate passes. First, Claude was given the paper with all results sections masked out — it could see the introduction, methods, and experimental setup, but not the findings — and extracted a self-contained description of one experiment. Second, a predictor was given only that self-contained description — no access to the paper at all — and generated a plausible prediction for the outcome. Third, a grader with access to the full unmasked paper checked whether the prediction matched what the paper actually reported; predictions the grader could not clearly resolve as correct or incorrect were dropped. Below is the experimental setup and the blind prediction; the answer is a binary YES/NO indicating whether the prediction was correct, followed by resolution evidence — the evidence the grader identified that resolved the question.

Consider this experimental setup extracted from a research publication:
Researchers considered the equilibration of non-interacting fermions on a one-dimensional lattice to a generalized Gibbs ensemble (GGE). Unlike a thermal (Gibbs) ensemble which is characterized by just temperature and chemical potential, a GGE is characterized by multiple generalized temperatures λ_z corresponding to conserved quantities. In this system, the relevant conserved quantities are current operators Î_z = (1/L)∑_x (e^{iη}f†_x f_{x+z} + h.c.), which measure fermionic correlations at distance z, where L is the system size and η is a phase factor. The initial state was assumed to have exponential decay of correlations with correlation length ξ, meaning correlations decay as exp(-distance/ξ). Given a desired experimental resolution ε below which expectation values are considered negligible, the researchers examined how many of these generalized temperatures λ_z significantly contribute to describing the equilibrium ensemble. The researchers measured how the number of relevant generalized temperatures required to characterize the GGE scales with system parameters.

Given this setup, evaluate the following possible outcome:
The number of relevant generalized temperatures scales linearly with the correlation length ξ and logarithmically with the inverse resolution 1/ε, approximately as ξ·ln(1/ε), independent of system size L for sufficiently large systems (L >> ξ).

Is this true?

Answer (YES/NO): YES